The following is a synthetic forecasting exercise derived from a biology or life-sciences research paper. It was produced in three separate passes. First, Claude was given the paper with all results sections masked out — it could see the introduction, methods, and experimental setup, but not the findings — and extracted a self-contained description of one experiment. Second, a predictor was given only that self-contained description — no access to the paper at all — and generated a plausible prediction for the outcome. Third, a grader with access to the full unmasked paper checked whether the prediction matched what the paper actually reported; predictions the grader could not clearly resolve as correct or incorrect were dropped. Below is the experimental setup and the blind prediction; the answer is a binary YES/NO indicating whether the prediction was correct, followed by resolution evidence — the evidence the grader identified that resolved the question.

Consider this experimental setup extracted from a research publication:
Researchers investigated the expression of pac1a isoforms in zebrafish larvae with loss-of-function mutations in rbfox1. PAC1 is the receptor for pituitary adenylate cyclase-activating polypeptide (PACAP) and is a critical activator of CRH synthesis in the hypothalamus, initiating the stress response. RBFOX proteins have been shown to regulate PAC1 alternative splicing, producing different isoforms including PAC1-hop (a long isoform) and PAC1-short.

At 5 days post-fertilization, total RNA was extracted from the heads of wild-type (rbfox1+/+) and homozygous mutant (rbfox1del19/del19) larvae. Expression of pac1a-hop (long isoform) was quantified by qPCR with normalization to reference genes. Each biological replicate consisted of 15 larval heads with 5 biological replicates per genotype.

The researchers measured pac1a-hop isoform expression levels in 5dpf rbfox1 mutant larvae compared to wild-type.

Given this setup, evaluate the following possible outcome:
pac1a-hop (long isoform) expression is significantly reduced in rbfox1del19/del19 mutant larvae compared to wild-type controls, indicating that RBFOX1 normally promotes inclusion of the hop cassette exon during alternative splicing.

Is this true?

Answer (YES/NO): NO